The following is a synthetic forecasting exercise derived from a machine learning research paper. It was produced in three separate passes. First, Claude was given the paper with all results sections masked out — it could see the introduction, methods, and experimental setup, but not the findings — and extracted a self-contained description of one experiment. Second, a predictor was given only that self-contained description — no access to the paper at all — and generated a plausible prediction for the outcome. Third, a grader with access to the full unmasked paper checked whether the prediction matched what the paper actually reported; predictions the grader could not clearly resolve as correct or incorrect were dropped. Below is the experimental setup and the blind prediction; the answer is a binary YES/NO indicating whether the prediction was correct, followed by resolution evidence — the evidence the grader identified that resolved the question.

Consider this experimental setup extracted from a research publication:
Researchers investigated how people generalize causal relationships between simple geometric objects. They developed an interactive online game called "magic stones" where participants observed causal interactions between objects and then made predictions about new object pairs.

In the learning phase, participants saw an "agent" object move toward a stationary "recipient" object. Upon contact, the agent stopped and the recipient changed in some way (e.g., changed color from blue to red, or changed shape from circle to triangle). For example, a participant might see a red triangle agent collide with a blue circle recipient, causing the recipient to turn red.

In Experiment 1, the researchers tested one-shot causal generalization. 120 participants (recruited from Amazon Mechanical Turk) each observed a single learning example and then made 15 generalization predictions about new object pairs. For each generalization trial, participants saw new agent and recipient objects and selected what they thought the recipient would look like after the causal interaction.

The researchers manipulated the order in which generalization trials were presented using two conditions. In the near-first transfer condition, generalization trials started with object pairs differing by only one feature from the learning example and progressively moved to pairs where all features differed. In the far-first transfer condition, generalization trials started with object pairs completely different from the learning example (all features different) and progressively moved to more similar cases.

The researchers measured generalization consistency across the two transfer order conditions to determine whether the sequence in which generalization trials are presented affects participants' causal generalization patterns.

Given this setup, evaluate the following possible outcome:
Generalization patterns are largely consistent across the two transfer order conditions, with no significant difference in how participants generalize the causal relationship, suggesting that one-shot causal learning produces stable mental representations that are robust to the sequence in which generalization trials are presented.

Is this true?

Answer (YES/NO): NO